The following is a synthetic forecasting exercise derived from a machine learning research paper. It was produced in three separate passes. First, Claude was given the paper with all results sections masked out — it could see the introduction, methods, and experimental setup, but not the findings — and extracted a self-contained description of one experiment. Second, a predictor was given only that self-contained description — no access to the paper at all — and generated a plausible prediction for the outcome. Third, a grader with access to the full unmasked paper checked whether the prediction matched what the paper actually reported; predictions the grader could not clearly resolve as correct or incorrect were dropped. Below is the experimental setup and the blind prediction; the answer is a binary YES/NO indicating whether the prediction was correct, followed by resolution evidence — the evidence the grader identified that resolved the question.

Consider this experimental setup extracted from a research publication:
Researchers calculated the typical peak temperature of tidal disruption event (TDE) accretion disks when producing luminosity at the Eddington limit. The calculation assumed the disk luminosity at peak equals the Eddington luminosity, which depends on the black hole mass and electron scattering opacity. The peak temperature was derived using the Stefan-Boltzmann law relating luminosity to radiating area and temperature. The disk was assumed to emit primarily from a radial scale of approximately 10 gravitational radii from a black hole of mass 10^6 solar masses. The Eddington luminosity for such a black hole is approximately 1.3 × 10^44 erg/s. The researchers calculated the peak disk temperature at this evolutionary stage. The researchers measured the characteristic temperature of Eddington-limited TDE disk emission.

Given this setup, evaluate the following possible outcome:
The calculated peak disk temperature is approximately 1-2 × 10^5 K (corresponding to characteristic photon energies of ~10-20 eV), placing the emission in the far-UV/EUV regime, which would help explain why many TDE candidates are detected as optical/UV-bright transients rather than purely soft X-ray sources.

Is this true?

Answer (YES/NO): NO